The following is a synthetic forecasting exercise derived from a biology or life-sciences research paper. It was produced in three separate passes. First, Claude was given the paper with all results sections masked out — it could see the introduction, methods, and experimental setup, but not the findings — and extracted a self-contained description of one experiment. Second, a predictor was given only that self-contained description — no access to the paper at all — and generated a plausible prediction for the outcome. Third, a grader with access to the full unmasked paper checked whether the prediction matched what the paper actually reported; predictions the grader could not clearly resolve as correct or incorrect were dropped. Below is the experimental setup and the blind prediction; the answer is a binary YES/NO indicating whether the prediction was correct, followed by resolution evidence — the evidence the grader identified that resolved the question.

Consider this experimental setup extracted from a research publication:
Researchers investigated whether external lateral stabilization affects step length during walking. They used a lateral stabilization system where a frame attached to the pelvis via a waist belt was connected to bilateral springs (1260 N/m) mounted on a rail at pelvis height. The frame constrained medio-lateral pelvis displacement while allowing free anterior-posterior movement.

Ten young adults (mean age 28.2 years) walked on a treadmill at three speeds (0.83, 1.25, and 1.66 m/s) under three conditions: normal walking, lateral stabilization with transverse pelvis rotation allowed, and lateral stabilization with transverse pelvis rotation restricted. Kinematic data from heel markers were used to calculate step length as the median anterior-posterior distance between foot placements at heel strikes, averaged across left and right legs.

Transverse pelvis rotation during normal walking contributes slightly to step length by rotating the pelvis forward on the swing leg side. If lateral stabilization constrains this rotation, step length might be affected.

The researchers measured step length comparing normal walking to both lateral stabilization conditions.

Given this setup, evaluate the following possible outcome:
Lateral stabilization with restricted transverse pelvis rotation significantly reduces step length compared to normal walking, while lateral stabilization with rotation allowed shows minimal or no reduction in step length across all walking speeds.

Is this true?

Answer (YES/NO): NO